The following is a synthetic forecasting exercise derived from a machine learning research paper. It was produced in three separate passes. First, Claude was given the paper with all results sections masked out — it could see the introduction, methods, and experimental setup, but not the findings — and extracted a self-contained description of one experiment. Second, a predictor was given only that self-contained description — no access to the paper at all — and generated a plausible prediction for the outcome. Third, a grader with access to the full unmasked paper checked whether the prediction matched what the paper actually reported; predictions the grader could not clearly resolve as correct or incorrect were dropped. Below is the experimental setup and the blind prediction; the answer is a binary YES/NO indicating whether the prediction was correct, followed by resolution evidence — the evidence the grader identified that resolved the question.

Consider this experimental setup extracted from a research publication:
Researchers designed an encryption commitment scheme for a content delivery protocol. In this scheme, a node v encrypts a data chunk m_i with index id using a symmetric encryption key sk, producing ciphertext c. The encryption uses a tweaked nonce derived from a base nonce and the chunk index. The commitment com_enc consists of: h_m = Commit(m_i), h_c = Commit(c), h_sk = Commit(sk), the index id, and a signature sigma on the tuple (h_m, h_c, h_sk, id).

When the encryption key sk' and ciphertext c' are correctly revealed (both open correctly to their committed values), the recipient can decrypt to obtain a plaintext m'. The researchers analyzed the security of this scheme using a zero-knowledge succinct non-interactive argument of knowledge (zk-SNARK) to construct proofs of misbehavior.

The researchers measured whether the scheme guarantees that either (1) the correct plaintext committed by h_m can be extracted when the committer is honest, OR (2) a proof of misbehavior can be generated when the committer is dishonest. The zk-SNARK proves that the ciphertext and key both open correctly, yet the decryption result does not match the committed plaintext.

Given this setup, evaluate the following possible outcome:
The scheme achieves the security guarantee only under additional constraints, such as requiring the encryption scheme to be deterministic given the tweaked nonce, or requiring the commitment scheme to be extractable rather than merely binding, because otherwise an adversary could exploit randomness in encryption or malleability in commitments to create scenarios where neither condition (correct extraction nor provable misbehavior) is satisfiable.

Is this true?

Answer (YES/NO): NO